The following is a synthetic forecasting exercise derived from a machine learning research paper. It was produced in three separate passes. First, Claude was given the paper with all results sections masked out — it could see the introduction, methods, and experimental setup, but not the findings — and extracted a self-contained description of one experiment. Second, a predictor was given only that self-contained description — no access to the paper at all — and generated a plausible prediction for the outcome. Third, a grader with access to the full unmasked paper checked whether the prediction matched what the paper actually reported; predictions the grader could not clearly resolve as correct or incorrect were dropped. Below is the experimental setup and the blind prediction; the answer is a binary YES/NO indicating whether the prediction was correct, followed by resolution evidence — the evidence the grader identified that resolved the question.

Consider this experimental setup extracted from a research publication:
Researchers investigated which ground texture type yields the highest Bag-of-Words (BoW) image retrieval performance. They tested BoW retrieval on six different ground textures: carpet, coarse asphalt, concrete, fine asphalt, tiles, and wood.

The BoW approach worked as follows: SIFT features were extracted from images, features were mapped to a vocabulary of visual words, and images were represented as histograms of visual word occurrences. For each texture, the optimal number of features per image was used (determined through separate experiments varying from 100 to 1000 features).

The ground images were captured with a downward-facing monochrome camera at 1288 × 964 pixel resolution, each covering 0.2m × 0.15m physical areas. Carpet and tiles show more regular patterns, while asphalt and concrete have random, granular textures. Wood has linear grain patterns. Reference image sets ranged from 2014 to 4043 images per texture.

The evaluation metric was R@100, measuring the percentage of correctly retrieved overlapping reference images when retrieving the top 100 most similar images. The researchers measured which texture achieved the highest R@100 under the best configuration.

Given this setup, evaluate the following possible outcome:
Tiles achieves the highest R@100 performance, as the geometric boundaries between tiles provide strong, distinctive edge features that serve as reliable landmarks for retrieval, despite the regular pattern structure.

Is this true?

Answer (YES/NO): NO